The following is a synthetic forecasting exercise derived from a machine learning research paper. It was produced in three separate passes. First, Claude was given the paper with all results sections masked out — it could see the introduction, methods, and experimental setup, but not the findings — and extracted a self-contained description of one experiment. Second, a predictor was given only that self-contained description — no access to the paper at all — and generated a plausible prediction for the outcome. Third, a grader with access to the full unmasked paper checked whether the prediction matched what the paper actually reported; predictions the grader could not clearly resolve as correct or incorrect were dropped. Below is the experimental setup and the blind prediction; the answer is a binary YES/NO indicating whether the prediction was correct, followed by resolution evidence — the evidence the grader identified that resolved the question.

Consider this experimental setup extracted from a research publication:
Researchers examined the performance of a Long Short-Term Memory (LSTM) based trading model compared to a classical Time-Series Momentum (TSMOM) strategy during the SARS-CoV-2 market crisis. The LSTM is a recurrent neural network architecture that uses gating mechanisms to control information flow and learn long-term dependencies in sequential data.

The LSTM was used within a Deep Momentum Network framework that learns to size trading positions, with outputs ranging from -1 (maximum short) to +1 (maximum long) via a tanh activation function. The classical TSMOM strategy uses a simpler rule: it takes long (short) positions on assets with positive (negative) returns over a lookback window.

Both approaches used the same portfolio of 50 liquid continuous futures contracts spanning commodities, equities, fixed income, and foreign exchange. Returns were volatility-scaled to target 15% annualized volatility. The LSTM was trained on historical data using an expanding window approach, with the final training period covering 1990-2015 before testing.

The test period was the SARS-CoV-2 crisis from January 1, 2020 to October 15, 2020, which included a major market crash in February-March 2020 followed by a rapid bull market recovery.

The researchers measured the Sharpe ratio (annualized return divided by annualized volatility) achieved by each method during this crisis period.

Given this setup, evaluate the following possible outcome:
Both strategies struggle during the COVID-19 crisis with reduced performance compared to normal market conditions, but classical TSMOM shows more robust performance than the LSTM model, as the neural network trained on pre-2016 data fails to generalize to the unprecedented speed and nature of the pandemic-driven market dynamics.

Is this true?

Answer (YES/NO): YES